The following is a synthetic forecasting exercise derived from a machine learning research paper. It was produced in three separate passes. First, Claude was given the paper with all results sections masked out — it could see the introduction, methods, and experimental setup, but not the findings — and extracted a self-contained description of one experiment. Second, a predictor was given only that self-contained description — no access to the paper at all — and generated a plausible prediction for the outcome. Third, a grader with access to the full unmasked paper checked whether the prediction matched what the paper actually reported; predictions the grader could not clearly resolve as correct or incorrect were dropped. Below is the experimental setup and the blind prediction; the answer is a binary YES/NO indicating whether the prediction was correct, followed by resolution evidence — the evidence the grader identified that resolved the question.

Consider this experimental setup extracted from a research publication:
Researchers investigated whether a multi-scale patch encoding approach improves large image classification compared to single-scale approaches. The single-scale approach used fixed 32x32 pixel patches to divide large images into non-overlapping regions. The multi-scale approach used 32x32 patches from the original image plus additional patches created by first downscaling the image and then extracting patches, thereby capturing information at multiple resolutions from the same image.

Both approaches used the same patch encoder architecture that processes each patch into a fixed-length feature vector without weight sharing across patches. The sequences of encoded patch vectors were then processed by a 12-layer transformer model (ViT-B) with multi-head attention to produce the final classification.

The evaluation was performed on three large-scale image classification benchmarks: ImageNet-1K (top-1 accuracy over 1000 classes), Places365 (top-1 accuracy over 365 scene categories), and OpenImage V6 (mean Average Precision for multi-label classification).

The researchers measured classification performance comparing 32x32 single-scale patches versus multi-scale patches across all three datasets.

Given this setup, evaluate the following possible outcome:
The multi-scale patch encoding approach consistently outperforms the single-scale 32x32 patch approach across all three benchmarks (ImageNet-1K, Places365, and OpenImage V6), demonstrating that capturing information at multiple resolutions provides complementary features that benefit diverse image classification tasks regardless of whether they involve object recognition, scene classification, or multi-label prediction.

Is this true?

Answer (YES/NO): YES